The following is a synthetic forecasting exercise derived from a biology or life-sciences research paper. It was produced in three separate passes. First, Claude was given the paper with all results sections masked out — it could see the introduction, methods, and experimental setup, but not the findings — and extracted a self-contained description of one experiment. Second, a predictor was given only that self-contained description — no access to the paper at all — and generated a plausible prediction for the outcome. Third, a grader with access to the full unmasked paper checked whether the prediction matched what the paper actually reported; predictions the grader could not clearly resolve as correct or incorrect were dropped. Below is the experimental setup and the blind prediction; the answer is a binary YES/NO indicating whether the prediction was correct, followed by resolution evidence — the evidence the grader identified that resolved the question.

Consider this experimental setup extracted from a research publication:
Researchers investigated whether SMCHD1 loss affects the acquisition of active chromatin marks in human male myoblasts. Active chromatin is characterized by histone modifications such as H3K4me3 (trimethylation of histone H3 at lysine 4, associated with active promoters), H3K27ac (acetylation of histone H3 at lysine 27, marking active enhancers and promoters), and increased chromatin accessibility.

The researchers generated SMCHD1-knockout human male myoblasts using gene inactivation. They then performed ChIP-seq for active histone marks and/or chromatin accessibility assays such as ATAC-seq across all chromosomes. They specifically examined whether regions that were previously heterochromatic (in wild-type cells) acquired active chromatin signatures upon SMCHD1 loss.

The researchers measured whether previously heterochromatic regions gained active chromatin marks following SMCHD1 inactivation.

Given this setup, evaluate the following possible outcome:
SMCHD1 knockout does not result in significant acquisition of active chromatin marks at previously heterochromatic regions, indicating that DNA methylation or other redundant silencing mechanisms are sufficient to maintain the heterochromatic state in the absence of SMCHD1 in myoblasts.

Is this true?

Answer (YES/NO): NO